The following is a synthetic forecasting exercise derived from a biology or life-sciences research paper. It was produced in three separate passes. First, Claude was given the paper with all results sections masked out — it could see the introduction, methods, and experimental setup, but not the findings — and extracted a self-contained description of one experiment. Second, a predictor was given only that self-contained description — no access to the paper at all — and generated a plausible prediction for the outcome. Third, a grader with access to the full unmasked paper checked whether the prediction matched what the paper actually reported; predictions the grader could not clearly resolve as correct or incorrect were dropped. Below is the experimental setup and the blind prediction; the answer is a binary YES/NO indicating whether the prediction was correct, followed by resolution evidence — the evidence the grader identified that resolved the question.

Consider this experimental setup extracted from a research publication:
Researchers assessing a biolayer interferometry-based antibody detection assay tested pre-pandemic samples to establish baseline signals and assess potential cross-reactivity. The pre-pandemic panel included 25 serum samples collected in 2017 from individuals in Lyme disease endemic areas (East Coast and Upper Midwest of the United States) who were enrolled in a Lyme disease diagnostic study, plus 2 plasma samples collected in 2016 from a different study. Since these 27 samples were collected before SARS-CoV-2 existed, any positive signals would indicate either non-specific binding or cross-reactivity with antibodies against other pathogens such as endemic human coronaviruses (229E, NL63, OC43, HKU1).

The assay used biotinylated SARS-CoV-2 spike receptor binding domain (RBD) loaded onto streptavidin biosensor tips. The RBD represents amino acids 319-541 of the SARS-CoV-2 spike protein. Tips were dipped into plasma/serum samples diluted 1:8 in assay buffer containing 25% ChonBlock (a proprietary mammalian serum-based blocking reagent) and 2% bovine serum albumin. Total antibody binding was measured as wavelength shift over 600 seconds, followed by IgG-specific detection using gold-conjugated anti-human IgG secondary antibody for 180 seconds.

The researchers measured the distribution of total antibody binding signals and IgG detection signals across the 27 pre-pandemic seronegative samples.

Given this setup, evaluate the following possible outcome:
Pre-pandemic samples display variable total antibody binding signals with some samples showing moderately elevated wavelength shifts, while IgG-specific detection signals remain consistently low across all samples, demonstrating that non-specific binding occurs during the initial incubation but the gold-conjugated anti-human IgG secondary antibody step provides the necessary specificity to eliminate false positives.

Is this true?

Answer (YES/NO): YES